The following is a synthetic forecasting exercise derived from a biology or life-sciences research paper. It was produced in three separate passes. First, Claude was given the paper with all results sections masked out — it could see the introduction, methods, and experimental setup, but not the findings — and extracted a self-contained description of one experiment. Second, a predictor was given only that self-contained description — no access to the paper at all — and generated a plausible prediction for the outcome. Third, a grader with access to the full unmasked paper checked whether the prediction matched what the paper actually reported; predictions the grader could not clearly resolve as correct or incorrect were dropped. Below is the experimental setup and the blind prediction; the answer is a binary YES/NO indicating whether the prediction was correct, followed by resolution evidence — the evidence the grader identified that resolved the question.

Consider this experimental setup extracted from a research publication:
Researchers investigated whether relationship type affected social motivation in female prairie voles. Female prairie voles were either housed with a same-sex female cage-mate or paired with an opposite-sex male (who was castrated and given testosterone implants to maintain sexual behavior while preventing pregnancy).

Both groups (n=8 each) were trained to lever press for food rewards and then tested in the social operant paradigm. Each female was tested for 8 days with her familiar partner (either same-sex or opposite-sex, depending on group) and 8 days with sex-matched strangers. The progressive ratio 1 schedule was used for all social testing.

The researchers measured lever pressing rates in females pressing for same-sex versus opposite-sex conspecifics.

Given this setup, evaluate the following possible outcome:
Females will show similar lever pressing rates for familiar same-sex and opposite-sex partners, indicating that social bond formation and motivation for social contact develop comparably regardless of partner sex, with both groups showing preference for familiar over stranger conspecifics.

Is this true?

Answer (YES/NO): YES